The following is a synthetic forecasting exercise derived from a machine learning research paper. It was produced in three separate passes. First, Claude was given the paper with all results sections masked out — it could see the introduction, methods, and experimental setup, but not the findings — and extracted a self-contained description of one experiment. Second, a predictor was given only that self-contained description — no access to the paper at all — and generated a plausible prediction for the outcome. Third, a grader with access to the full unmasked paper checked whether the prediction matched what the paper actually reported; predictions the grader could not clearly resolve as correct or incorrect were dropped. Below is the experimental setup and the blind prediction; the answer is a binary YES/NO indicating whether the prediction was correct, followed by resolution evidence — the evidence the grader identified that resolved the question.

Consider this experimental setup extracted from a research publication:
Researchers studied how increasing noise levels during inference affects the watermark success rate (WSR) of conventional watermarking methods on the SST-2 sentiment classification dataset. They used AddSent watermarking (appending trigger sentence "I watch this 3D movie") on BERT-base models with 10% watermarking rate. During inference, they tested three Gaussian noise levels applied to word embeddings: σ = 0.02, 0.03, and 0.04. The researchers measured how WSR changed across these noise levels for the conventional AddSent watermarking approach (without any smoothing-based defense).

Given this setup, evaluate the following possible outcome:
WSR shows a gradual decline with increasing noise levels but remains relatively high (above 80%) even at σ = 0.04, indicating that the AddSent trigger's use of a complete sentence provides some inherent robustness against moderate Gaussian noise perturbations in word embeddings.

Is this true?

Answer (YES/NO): NO